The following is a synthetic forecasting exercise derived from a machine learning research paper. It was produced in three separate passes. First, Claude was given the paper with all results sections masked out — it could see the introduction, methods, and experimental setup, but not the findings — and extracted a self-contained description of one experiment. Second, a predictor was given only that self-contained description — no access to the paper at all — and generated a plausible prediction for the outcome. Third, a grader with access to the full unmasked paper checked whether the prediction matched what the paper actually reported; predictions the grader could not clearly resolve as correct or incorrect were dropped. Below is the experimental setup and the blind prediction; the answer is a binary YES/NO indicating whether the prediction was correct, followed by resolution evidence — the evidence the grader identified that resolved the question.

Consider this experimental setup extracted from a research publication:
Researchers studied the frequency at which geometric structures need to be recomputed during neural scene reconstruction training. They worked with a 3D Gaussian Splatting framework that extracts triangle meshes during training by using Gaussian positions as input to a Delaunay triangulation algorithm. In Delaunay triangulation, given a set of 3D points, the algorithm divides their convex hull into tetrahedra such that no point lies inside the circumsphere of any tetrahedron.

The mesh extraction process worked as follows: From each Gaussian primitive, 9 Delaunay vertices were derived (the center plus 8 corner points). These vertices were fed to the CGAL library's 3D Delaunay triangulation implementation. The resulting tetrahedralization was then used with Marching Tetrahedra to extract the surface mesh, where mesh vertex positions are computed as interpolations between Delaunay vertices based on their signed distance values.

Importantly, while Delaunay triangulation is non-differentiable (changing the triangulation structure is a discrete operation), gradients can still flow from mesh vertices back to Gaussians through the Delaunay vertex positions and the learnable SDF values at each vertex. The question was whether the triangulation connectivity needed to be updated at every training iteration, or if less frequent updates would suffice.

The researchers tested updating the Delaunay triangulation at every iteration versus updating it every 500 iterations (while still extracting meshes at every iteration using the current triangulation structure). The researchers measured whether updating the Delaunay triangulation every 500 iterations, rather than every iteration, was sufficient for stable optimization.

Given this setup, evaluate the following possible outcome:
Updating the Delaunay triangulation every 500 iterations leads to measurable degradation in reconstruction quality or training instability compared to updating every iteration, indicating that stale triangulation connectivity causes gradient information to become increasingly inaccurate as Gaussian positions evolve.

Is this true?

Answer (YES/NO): NO